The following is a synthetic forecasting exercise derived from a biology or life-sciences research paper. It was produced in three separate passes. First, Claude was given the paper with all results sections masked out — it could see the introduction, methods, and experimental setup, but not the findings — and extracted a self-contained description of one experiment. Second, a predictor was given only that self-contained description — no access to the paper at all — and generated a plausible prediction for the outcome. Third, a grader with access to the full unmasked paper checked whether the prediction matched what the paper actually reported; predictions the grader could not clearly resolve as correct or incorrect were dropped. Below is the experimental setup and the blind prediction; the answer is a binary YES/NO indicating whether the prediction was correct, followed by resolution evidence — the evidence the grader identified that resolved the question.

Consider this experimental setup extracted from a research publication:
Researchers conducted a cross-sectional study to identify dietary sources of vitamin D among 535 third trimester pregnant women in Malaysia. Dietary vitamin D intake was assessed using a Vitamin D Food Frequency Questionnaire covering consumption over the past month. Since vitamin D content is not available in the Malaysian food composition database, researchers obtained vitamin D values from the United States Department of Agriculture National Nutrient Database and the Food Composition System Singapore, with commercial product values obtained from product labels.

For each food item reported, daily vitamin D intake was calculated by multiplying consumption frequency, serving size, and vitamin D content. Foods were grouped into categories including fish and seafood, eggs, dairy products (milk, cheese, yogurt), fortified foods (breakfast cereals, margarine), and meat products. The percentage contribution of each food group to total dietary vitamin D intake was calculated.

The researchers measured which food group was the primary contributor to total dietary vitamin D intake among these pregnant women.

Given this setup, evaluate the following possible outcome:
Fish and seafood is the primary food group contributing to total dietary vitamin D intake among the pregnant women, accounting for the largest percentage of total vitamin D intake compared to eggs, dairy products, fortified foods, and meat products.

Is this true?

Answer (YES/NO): YES